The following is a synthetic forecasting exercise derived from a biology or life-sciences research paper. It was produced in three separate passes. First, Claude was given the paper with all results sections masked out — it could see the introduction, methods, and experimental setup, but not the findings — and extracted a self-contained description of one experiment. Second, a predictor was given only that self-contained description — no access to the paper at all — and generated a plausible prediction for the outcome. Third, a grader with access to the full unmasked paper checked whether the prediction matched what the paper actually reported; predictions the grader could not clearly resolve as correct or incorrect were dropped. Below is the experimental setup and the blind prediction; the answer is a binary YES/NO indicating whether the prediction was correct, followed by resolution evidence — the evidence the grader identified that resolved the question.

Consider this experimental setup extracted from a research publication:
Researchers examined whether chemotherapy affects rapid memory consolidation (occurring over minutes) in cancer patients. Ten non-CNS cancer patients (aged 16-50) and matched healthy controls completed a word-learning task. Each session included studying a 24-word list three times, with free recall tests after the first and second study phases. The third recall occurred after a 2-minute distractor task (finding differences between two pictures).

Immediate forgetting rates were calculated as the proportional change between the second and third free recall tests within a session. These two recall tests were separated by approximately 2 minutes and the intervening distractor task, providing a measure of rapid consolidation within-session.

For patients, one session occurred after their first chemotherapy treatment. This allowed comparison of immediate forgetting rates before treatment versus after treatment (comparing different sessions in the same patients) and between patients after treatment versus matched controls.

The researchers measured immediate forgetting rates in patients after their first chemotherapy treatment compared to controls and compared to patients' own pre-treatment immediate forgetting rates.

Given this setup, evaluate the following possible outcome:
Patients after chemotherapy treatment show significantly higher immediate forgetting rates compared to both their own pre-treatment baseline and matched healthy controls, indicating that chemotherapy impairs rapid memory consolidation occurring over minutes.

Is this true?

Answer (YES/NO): NO